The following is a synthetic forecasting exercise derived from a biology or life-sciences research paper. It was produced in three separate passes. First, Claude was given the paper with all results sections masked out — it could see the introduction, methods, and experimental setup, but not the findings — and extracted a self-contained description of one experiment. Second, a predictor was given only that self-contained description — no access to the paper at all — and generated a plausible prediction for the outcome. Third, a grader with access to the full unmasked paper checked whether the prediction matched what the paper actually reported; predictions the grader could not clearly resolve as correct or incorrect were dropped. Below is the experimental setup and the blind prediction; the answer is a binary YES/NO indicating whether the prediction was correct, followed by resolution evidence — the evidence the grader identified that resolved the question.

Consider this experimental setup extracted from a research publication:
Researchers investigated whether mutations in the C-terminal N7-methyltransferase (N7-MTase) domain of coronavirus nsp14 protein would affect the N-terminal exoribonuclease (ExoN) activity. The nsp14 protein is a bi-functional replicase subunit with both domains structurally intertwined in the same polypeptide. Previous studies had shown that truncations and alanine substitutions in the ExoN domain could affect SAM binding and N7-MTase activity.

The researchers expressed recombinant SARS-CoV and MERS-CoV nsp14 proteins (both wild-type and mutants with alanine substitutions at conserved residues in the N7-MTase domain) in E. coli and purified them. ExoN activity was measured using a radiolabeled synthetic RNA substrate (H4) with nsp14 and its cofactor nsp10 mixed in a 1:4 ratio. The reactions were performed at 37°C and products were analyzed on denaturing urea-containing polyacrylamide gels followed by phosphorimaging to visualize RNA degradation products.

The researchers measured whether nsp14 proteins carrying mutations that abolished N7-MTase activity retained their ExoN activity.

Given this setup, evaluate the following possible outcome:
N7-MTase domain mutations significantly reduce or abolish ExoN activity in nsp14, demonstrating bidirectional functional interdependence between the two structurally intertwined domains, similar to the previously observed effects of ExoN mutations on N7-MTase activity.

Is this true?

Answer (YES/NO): NO